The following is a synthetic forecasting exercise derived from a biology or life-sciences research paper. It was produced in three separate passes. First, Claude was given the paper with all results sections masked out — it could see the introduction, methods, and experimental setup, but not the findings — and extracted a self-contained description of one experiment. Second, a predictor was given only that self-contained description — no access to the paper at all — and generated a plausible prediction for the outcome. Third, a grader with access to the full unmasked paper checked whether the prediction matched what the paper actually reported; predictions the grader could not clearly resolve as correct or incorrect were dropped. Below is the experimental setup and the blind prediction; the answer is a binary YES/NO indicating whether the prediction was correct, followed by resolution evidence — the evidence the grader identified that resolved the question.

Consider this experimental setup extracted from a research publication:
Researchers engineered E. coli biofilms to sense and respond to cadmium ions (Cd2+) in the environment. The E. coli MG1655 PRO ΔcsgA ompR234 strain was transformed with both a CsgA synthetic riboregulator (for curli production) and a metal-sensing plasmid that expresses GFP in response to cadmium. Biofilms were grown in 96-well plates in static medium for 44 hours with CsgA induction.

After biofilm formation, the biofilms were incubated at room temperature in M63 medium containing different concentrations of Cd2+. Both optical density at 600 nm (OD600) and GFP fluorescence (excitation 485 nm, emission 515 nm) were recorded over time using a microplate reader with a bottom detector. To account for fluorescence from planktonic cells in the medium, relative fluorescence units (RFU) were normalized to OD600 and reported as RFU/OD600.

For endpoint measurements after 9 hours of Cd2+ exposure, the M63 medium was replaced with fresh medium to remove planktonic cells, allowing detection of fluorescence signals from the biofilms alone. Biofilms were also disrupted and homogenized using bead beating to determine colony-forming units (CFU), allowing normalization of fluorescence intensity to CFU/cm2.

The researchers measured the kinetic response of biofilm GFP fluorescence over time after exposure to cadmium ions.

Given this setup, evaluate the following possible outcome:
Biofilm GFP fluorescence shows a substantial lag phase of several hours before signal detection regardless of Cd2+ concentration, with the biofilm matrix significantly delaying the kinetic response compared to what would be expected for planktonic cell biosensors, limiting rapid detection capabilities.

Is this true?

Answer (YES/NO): NO